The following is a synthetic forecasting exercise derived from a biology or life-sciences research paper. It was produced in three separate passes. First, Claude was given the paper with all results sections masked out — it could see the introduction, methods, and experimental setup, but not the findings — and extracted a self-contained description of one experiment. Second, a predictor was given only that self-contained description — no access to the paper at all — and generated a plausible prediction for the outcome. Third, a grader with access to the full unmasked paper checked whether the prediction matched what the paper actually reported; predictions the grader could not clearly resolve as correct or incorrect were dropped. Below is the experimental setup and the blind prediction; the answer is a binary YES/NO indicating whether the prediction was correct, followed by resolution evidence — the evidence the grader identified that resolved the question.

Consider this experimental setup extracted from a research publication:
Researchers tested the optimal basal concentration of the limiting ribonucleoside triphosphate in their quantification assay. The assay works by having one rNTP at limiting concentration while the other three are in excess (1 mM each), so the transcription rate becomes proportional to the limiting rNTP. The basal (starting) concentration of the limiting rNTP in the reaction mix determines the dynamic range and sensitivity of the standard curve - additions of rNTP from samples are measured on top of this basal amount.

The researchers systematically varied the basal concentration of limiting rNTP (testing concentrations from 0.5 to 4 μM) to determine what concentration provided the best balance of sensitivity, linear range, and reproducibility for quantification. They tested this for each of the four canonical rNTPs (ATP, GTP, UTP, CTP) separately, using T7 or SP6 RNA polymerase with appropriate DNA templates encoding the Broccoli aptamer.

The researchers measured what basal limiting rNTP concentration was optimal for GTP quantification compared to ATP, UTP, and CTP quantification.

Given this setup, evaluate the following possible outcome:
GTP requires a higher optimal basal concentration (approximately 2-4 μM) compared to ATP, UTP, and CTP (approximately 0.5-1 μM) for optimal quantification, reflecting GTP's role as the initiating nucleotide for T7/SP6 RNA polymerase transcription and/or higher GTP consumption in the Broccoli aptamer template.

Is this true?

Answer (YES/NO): YES